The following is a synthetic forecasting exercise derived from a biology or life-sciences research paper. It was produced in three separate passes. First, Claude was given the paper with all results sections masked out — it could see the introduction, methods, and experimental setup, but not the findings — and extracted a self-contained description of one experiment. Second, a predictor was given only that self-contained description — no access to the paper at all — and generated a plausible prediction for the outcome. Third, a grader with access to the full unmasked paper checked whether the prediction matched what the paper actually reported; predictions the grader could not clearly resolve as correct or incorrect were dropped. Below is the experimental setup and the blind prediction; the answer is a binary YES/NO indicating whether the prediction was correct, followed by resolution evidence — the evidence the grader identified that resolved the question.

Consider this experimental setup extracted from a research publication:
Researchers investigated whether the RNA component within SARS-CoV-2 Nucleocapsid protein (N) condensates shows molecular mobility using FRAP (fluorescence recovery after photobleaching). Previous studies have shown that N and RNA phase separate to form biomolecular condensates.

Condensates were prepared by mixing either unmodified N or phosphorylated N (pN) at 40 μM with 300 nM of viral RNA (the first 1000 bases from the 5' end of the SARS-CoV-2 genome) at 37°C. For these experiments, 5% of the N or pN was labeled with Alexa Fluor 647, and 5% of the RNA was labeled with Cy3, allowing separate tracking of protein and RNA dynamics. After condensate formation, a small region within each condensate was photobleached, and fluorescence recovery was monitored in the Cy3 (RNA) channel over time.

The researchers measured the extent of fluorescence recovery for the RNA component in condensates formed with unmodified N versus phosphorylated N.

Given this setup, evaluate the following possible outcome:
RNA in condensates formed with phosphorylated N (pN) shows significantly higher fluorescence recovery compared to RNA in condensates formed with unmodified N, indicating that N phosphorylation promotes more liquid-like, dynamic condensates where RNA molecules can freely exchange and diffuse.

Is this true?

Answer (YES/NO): NO